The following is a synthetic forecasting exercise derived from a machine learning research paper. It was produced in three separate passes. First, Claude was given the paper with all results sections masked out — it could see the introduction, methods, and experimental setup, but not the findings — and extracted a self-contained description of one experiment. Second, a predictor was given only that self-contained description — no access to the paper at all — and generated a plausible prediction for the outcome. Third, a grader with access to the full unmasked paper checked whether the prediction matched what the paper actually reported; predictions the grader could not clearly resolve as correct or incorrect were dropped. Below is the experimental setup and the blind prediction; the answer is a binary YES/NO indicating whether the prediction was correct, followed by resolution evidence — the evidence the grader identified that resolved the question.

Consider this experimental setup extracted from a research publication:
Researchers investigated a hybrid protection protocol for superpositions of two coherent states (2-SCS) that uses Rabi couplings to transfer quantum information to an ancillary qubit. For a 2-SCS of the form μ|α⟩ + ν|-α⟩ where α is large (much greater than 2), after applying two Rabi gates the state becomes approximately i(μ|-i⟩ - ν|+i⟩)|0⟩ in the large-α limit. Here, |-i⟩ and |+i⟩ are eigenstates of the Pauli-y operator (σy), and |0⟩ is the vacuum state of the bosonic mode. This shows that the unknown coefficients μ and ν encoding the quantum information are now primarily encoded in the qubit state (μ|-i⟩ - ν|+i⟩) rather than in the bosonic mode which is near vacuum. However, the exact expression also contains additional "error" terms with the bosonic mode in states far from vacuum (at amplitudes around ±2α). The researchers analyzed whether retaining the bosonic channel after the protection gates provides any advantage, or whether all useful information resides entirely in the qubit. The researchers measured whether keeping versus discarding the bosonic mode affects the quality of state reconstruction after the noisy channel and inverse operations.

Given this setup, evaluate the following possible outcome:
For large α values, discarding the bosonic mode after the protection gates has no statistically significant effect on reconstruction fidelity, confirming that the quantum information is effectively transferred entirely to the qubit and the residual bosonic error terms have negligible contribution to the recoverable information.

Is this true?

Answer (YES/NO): NO